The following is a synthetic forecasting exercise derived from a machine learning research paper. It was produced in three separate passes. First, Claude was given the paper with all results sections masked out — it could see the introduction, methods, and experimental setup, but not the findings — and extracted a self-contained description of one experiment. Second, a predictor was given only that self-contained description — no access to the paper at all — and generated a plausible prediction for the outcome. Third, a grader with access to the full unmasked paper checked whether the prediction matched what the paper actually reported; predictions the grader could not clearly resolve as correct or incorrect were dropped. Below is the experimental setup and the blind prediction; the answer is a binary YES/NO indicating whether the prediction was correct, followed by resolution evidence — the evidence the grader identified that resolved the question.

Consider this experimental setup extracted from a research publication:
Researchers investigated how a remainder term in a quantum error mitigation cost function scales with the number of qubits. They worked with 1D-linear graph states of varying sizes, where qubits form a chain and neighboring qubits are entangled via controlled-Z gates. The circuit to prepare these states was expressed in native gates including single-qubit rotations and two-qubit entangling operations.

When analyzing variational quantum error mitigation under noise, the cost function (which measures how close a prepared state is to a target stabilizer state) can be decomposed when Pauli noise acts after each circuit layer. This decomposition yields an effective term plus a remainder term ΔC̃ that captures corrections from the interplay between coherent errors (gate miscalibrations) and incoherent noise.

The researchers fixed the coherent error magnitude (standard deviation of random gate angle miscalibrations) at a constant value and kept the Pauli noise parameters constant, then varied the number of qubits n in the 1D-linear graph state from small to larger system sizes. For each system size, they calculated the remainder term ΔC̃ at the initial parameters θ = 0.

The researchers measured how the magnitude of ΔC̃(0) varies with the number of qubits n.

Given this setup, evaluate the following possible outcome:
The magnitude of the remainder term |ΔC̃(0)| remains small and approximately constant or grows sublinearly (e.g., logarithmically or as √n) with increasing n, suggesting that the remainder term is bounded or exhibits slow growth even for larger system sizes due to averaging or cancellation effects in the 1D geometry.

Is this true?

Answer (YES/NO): NO